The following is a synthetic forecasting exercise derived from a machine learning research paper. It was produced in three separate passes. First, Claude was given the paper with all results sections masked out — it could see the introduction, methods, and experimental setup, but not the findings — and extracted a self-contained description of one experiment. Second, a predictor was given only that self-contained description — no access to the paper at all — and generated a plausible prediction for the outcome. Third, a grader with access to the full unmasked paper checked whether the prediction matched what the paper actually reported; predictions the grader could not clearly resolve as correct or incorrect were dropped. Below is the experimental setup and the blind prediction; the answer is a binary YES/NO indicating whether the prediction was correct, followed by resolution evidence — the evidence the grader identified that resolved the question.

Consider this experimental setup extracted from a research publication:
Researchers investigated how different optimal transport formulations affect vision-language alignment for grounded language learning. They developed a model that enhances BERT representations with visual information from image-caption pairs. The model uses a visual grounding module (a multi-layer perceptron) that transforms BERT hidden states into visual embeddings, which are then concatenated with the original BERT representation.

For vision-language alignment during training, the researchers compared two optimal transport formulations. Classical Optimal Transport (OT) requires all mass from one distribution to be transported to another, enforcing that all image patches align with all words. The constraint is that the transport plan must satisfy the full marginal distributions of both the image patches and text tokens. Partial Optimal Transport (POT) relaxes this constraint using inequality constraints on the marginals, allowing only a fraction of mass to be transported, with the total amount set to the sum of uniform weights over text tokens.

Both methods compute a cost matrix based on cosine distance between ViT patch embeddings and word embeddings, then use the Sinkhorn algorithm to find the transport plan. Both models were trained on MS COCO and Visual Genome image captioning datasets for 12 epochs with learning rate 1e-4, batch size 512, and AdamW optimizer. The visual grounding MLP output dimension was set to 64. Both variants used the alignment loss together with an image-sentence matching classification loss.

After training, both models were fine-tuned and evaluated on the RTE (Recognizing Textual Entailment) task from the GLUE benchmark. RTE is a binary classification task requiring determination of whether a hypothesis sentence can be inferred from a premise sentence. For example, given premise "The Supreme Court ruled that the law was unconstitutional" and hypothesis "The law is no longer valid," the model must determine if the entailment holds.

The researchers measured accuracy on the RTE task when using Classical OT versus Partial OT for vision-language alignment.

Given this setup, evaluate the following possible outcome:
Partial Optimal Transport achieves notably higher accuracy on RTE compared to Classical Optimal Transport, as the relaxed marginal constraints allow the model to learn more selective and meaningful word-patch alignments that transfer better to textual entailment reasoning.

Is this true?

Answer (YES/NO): YES